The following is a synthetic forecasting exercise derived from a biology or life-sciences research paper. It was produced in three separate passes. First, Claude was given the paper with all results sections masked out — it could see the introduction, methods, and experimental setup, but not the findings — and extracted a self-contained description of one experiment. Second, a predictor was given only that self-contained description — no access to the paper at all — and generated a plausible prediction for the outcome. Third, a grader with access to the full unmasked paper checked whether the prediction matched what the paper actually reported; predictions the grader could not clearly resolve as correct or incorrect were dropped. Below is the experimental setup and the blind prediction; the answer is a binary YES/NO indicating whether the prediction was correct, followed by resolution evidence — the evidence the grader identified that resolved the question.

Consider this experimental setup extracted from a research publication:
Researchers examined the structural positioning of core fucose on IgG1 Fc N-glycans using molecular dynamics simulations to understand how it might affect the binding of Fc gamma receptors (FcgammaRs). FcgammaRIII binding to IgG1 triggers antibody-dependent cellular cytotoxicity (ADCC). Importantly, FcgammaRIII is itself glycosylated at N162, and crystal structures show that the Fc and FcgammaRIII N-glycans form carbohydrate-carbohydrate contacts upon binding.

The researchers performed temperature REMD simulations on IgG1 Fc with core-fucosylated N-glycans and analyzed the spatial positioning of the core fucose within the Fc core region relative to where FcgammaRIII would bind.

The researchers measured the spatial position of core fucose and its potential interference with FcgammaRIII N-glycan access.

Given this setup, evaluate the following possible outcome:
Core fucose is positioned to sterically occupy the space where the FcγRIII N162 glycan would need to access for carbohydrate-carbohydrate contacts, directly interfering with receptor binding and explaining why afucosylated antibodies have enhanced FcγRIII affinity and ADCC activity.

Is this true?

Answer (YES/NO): YES